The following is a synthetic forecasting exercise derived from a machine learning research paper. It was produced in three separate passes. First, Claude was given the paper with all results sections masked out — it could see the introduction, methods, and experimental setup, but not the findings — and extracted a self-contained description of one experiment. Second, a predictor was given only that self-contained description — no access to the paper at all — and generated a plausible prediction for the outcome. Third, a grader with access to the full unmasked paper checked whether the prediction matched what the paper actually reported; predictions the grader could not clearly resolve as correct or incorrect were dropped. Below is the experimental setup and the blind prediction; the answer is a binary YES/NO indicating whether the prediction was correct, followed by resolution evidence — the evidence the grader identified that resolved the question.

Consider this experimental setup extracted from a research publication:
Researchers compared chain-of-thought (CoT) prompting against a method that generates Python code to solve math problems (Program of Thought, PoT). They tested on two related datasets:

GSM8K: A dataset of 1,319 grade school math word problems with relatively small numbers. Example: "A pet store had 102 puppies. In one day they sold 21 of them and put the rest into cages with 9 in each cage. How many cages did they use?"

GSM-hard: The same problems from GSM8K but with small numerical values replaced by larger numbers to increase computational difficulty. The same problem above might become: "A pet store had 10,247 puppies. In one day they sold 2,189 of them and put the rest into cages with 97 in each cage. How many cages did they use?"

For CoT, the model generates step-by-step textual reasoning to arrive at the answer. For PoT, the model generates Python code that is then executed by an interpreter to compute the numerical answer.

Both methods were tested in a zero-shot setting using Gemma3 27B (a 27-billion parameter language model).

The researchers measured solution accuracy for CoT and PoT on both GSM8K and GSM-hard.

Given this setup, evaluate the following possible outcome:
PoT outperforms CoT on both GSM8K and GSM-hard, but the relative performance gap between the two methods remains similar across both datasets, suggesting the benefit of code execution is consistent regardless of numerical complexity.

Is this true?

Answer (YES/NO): NO